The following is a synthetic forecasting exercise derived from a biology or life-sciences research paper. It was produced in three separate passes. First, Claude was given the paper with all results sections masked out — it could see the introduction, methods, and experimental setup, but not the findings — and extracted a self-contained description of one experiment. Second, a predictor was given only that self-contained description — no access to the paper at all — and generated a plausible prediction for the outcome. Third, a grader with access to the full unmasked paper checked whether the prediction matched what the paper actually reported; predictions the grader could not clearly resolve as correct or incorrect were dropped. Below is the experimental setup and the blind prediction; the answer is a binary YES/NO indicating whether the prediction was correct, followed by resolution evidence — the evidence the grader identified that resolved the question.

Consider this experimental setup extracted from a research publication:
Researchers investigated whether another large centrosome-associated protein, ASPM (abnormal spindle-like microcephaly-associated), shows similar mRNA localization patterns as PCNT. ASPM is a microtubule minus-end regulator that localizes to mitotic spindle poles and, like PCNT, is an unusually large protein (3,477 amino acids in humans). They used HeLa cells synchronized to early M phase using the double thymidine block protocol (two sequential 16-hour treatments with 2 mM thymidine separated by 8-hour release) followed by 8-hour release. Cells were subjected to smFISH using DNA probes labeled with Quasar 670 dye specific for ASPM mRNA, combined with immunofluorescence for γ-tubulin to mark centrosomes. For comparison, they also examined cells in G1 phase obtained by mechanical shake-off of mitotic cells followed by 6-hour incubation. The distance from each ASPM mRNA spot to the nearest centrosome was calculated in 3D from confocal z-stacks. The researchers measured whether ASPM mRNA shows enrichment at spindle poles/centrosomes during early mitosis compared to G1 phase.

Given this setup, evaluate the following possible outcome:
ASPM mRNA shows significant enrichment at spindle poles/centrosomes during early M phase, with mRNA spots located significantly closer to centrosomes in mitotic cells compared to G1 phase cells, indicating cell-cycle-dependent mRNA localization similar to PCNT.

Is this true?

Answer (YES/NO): YES